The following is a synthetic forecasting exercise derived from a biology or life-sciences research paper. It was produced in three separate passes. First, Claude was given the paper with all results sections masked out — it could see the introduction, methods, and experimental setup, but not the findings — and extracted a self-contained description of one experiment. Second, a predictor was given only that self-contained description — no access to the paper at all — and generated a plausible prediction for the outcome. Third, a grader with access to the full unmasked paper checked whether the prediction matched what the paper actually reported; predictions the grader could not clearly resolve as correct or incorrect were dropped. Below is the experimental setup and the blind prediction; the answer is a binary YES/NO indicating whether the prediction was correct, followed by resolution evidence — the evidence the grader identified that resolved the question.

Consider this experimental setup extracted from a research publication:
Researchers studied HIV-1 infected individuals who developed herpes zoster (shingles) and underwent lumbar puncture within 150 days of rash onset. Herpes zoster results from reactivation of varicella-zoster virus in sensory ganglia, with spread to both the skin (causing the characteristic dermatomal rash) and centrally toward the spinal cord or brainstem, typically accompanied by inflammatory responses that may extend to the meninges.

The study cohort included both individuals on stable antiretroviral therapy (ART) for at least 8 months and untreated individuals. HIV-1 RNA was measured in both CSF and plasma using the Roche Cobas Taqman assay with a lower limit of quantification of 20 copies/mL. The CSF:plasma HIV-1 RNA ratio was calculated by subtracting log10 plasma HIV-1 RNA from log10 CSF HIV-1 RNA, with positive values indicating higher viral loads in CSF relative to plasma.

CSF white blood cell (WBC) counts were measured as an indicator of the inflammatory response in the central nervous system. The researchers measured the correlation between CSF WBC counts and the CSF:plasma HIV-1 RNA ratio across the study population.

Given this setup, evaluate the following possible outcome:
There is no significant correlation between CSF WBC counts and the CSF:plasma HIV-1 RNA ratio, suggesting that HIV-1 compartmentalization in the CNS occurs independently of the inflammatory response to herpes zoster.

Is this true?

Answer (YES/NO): NO